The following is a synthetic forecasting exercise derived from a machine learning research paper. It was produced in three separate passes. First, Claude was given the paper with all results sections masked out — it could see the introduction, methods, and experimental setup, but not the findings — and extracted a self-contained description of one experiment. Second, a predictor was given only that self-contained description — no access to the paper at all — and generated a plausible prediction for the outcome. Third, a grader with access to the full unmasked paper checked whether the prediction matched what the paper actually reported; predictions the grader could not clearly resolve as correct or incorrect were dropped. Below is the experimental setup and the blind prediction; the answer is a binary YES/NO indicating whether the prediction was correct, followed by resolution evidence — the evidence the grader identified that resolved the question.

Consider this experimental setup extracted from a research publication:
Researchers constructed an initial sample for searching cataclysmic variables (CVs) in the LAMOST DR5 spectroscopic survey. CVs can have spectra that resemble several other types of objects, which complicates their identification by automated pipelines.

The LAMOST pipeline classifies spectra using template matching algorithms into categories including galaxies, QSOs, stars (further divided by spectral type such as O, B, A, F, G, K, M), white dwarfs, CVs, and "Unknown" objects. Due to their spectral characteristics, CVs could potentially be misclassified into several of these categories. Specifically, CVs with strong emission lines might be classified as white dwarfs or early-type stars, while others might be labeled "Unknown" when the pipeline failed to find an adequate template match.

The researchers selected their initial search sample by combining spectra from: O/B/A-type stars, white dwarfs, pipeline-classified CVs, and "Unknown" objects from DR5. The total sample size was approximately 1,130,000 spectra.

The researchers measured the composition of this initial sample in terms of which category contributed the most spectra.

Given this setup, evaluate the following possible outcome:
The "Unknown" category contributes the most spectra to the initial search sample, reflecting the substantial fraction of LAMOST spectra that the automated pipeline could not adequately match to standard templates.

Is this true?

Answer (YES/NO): YES